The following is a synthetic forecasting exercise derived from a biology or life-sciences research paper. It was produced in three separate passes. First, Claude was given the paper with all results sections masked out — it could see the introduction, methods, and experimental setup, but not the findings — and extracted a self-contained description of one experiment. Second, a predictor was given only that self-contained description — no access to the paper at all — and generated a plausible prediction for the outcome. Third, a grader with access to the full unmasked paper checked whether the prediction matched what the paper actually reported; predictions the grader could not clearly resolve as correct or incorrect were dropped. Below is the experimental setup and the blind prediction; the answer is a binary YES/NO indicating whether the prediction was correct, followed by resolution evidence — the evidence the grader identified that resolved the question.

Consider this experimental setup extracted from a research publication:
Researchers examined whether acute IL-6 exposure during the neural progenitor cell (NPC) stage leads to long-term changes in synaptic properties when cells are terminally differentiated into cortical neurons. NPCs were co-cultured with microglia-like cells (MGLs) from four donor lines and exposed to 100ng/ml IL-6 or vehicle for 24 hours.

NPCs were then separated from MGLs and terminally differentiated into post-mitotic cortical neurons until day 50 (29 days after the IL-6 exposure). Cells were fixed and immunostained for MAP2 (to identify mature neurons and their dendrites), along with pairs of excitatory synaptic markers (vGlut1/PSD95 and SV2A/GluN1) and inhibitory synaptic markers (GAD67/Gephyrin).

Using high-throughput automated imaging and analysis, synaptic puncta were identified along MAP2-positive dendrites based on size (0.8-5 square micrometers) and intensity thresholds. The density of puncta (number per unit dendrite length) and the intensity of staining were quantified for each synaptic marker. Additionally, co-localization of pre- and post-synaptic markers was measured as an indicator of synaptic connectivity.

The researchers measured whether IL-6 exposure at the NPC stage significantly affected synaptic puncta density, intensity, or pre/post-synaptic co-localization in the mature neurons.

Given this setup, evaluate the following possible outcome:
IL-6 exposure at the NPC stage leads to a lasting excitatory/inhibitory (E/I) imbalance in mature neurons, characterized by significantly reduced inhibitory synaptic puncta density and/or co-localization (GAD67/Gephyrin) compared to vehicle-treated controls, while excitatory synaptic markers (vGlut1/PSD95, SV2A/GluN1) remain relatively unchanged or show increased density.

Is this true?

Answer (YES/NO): NO